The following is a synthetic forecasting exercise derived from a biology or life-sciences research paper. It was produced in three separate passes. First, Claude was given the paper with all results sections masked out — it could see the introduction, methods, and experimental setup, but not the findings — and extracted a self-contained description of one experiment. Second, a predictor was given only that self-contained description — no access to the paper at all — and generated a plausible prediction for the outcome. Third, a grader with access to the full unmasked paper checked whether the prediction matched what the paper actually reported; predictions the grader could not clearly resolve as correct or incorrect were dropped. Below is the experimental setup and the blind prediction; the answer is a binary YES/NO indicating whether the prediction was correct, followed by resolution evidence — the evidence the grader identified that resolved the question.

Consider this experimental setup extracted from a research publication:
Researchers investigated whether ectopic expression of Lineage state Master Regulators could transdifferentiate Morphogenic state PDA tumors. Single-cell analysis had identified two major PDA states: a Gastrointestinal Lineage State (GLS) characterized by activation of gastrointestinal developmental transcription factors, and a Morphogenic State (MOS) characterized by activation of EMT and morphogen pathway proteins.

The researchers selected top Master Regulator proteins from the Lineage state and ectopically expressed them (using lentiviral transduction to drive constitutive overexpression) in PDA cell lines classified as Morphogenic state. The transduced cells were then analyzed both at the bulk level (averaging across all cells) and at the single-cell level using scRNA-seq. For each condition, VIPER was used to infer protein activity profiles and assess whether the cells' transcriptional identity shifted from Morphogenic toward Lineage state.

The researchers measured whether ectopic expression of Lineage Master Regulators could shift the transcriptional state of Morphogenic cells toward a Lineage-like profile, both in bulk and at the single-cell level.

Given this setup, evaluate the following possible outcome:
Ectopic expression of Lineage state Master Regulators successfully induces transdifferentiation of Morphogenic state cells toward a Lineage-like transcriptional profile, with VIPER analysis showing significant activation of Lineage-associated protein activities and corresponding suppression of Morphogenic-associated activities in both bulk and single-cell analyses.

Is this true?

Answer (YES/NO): YES